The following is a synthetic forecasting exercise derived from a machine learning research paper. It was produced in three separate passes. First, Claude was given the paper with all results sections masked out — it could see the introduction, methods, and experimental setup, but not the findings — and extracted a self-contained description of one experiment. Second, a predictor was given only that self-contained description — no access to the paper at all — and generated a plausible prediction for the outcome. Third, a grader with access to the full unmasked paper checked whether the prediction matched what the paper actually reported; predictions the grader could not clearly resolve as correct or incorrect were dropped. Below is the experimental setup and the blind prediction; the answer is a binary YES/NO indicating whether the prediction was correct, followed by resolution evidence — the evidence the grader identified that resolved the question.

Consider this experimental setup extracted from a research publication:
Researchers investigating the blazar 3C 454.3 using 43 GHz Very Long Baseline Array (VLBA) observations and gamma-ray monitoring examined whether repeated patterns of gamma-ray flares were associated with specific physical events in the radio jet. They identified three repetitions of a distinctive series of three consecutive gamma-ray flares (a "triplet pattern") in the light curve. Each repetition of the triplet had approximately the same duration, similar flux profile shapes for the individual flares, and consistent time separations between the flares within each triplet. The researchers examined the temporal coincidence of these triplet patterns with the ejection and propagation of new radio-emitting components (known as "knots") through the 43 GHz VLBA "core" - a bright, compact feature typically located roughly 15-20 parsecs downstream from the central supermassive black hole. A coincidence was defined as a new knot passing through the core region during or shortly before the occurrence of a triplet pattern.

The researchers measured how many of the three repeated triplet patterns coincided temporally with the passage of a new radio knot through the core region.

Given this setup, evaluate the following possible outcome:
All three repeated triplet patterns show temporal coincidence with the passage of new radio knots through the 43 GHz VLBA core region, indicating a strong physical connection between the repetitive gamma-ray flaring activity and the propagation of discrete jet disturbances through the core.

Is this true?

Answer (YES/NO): NO